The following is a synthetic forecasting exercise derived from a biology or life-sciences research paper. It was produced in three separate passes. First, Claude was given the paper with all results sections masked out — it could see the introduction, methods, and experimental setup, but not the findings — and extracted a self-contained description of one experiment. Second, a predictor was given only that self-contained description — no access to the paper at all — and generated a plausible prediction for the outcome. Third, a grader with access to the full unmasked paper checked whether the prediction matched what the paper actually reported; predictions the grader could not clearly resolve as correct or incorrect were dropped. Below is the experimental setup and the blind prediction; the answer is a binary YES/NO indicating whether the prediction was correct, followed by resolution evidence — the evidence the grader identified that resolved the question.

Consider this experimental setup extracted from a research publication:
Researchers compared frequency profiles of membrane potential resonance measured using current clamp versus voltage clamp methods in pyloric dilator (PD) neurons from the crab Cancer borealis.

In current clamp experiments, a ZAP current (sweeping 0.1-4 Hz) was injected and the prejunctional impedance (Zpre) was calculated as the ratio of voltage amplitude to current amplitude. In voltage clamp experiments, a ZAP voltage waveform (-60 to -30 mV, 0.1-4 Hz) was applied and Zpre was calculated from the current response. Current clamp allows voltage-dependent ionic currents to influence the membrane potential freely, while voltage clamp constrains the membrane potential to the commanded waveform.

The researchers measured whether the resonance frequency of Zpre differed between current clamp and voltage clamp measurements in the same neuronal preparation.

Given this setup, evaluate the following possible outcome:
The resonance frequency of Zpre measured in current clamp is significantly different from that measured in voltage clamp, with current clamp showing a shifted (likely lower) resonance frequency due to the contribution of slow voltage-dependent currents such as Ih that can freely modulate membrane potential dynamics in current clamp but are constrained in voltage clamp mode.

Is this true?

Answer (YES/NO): YES